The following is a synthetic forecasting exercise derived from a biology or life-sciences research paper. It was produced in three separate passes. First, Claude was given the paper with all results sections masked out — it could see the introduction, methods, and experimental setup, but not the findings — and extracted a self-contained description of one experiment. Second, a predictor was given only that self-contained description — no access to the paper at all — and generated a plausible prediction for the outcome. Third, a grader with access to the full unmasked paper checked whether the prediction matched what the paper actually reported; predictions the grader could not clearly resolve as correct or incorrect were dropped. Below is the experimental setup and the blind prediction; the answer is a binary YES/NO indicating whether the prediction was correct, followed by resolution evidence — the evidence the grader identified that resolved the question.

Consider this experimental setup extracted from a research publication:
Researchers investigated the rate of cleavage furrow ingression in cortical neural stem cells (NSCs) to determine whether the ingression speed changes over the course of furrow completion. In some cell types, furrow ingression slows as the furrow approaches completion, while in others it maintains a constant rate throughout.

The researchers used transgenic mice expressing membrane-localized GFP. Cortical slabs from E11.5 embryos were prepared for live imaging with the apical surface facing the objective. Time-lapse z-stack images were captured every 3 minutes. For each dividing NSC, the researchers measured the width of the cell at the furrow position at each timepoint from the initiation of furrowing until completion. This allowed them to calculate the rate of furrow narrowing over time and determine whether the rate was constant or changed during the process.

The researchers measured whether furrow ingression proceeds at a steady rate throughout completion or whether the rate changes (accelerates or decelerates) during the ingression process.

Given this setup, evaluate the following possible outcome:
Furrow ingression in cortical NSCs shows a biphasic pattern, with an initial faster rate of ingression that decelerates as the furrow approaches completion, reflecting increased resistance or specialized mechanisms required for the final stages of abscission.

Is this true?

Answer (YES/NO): NO